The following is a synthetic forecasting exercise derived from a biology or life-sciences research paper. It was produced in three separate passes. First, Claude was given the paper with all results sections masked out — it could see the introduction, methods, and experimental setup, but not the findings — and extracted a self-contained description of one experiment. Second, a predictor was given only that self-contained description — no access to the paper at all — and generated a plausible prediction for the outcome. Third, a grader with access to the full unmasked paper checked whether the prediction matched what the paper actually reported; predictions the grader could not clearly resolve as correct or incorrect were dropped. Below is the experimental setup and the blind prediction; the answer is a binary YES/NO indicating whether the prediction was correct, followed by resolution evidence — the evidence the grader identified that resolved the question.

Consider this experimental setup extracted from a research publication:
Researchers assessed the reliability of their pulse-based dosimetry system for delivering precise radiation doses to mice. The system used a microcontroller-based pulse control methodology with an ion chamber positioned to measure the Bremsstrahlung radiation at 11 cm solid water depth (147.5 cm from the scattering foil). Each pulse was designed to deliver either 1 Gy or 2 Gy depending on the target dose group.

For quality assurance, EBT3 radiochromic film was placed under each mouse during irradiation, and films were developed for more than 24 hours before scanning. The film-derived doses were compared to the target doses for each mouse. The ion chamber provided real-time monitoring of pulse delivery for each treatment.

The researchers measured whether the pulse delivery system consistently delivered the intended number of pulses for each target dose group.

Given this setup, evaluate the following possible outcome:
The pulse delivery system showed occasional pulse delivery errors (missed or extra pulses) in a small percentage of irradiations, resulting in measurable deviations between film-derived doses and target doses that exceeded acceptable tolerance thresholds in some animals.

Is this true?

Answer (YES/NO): YES